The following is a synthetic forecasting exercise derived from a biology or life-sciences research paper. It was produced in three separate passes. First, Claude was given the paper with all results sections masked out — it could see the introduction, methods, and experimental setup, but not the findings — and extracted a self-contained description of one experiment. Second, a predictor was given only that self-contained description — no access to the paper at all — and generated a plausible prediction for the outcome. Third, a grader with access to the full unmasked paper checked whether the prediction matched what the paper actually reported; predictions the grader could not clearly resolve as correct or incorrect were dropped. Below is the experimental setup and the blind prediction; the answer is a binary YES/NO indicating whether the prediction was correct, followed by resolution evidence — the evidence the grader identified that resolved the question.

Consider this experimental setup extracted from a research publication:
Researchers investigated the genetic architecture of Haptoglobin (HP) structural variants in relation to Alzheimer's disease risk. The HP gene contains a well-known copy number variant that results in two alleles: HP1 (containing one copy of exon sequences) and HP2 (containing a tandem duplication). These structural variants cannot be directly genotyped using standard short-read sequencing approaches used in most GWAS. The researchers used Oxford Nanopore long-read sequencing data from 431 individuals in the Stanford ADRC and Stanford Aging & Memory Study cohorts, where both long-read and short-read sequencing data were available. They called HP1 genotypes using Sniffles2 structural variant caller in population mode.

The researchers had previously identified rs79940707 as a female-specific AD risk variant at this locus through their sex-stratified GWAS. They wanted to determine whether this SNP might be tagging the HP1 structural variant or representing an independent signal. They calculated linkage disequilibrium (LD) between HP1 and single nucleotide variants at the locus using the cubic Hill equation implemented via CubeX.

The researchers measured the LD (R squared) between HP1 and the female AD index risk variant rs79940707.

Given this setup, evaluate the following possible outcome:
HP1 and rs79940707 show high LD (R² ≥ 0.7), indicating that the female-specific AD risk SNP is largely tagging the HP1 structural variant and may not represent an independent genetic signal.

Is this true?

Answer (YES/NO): NO